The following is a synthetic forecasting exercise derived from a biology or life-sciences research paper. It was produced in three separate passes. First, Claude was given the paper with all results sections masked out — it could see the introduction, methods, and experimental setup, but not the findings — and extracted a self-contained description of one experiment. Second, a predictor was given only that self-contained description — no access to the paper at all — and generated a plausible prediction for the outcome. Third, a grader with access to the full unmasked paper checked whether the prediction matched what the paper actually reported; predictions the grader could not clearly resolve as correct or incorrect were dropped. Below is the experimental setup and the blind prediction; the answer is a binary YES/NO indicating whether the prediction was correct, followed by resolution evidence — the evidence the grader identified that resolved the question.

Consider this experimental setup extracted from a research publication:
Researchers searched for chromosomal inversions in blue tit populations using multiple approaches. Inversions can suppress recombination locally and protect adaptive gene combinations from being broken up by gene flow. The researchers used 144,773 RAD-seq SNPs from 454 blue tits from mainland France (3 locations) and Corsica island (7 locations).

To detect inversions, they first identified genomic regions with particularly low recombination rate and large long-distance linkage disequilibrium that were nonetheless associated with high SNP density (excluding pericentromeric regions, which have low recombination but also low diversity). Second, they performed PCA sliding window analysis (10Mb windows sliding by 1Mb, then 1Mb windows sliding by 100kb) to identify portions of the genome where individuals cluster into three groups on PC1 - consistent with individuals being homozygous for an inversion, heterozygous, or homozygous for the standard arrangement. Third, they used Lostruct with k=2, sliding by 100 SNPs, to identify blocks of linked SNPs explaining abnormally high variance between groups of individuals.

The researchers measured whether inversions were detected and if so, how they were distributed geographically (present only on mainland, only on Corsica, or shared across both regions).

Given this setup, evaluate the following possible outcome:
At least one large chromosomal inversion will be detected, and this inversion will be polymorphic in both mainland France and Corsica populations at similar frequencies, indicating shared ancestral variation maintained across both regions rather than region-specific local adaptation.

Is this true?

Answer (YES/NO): NO